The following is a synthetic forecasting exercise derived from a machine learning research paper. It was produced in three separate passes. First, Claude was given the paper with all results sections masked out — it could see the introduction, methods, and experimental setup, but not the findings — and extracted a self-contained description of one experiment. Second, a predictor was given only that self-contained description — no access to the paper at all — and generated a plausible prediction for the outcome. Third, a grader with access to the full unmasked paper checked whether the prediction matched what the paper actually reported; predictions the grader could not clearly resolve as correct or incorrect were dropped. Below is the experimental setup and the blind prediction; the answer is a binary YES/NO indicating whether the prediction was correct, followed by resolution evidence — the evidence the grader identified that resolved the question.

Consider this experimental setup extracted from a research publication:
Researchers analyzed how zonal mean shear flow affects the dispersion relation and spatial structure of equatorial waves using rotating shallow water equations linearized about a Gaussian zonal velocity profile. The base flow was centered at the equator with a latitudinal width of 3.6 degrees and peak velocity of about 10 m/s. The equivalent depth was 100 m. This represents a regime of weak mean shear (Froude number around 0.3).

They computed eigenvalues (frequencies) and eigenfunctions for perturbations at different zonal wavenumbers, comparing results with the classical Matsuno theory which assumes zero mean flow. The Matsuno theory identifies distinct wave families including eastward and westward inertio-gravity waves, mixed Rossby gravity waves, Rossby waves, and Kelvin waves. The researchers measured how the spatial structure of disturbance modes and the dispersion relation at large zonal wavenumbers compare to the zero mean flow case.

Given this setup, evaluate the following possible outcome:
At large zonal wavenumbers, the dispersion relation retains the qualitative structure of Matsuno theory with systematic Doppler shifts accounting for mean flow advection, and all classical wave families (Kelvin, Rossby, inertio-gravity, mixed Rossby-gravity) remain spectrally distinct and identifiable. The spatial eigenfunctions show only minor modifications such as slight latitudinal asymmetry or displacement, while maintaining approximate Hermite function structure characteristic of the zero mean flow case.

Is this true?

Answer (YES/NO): NO